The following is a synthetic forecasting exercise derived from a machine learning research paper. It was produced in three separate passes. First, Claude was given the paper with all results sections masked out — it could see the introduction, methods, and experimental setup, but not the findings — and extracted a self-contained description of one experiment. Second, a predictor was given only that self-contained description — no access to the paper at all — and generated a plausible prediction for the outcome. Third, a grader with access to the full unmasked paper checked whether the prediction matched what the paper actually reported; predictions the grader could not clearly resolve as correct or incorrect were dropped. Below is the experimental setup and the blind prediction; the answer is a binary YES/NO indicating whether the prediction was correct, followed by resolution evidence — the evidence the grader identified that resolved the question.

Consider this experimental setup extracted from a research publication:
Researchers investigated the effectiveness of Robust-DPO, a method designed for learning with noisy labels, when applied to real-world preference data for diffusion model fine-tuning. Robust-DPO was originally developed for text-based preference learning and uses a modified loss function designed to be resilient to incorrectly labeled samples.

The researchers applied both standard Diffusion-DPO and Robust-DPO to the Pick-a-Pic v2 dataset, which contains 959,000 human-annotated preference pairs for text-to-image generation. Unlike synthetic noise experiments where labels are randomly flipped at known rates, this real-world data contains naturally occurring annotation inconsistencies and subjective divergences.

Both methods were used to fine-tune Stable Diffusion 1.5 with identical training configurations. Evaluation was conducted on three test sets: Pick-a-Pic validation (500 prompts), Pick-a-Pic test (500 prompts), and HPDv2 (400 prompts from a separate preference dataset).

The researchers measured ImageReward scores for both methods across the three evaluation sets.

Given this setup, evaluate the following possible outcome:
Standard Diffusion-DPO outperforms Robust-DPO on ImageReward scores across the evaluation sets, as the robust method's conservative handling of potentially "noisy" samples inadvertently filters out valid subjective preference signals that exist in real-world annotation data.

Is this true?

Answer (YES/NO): NO